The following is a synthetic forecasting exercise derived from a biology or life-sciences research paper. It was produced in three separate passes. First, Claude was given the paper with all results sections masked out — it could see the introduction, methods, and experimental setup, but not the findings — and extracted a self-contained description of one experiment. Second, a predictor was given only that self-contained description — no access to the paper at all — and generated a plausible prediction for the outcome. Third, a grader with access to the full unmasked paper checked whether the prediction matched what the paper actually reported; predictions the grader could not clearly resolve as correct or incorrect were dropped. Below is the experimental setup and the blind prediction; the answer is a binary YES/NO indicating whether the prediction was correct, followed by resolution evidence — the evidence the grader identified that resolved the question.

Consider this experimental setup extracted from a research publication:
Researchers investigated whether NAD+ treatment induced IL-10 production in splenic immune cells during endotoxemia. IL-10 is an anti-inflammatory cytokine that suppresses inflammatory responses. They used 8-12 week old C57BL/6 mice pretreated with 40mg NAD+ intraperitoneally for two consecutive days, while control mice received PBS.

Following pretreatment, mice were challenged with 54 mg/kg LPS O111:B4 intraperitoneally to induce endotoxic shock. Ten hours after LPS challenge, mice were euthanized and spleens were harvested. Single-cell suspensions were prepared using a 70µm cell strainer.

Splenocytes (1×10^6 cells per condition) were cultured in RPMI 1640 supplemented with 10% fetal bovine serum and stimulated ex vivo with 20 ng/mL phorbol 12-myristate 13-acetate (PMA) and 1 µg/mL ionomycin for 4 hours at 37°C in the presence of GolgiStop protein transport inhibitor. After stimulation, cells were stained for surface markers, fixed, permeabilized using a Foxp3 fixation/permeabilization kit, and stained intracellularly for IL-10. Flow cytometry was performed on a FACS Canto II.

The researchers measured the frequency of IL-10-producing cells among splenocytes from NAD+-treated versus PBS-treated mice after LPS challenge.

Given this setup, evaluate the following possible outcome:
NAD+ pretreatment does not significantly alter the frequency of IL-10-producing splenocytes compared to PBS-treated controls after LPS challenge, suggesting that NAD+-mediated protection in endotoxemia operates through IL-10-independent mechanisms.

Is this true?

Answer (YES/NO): NO